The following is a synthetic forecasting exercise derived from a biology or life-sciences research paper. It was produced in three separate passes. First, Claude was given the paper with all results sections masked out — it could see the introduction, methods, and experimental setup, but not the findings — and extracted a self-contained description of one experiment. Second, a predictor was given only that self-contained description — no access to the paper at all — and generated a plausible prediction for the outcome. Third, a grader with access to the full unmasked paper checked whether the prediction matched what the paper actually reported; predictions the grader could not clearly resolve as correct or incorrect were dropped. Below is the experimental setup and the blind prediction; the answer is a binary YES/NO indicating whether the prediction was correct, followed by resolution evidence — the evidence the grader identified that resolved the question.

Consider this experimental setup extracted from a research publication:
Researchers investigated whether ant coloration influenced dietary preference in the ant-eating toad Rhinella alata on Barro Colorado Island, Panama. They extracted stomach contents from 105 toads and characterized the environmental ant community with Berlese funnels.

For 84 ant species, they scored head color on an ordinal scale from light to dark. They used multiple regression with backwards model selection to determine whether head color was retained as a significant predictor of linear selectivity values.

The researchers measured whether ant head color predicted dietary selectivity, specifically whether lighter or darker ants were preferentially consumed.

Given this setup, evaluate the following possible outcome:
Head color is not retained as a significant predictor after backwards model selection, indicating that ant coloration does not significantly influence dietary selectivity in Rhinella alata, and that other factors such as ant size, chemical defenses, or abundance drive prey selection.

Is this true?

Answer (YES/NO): YES